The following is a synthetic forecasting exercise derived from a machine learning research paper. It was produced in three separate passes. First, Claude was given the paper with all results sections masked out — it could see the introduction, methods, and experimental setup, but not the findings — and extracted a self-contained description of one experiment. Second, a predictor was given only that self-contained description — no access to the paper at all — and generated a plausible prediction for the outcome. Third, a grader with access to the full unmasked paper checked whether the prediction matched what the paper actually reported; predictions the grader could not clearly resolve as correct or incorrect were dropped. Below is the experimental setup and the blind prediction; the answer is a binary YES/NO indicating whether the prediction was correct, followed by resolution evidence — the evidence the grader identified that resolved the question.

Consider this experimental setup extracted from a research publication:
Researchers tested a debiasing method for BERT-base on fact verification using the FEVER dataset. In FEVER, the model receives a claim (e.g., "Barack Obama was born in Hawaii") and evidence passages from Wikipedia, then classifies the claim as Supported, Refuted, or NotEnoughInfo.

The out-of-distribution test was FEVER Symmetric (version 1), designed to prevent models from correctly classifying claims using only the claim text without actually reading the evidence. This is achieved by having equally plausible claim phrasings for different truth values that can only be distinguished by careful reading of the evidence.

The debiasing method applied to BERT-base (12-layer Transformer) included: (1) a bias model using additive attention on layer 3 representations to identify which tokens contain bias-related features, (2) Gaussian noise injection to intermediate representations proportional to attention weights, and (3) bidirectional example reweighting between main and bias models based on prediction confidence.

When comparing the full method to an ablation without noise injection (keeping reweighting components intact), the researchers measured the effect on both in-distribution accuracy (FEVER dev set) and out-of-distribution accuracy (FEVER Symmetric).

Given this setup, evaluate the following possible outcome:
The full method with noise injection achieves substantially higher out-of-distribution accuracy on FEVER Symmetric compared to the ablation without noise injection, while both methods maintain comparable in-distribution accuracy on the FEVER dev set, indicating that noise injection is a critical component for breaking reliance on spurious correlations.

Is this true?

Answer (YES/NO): NO